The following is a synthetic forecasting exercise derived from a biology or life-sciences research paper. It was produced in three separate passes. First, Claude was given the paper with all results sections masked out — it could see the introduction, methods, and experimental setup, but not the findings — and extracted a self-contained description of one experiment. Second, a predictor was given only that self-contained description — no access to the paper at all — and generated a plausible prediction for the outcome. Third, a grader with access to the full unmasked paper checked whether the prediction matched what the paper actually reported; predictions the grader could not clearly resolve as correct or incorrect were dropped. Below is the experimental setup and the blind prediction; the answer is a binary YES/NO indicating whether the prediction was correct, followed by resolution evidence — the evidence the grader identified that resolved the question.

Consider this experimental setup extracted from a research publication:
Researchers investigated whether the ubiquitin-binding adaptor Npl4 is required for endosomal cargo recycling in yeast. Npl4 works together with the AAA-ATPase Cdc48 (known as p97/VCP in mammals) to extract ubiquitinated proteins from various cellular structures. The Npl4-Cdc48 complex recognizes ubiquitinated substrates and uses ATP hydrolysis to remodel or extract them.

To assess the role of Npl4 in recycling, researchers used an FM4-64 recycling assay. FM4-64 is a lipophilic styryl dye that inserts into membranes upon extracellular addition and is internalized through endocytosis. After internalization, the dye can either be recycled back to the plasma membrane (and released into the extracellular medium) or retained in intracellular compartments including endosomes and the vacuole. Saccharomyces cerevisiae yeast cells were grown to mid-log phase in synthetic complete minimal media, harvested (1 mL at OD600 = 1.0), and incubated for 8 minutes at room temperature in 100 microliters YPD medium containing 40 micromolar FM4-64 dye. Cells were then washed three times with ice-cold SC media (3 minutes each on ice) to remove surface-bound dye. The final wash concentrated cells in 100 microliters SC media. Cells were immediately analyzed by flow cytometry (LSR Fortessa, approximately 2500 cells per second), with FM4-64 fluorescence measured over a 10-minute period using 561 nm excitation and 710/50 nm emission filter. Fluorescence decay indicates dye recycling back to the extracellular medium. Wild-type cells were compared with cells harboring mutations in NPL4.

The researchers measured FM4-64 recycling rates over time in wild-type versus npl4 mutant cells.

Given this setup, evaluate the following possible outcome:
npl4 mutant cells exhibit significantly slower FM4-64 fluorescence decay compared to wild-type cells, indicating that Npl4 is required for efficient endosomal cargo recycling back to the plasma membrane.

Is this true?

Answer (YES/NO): YES